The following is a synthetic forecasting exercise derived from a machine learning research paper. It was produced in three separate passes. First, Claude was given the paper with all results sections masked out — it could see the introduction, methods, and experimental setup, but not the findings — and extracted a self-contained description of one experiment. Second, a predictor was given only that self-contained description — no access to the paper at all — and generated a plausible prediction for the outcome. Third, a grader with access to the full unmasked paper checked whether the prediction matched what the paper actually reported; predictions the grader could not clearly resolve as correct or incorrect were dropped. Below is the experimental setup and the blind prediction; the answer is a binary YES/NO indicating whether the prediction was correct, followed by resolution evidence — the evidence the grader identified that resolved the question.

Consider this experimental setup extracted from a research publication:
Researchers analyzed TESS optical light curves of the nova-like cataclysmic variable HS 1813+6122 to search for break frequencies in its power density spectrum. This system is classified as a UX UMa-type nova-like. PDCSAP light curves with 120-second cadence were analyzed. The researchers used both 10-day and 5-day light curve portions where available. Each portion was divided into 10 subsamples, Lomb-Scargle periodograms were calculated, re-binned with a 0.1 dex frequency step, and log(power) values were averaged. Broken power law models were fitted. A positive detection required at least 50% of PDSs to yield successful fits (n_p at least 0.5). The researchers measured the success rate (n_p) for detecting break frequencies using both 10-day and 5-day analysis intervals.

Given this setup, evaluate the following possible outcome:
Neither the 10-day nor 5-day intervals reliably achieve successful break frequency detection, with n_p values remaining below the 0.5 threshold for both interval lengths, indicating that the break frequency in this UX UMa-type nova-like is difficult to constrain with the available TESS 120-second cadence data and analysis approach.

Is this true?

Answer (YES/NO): YES